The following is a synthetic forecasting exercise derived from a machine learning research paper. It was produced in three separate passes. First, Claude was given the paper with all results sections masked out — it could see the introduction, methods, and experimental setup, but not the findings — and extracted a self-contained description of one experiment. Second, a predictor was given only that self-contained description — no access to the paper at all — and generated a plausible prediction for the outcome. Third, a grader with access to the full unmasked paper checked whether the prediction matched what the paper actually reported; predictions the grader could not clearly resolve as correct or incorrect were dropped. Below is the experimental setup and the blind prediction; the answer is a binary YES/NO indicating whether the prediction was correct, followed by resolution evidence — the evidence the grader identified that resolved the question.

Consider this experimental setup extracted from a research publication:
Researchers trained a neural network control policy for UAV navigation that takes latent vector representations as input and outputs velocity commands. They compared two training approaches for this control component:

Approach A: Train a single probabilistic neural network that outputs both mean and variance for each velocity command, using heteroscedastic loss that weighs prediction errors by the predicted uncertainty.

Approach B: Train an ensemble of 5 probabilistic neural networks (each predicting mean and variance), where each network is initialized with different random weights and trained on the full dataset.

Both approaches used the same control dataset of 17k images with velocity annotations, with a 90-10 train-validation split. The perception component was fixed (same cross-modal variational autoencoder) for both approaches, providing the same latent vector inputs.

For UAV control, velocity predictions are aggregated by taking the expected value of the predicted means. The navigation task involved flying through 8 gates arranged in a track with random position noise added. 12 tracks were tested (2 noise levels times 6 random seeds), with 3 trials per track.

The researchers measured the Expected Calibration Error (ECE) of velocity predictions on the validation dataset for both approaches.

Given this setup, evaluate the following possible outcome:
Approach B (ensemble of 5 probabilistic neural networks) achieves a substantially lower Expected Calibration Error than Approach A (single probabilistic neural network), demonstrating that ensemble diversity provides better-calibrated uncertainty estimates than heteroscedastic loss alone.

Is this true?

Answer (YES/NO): NO